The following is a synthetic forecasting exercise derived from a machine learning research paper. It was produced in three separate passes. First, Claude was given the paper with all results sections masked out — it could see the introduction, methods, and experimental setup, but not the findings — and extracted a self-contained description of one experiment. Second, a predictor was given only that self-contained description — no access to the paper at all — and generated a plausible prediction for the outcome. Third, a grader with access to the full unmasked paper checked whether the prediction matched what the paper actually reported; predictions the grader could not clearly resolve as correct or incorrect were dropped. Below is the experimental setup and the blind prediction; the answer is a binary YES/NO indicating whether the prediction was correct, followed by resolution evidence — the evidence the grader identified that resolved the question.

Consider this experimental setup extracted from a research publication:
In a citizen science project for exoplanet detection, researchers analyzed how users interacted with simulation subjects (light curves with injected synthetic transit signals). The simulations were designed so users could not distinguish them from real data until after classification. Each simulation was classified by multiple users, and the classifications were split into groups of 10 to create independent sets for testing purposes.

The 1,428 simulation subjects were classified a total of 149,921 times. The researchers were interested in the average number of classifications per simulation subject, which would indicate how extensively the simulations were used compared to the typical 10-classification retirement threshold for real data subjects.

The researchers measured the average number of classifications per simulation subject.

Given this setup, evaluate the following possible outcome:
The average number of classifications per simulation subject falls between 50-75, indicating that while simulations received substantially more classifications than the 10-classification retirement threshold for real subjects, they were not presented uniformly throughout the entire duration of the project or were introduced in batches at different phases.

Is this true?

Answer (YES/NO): NO